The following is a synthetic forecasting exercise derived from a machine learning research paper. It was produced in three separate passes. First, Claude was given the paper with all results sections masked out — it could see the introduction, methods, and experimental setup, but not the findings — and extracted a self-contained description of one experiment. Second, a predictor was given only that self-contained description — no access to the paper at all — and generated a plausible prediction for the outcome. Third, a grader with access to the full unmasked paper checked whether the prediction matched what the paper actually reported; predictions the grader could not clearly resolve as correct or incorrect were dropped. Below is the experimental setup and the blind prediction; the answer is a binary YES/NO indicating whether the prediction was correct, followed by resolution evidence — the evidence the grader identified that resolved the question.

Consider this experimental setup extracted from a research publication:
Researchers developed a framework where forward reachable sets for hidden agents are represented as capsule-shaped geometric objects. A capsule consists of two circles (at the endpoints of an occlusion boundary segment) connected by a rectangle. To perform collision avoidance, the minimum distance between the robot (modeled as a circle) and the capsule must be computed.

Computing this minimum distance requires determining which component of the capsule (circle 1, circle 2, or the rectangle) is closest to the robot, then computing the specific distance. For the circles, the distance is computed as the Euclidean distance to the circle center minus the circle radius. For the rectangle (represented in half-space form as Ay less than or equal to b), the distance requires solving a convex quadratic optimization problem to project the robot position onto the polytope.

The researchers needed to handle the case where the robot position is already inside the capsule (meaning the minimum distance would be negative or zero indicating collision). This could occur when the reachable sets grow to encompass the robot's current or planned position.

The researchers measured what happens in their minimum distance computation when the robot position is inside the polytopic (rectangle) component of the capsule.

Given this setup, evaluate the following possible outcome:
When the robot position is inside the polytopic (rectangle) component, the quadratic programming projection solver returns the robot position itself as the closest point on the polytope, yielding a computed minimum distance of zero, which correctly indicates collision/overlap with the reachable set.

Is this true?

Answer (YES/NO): YES